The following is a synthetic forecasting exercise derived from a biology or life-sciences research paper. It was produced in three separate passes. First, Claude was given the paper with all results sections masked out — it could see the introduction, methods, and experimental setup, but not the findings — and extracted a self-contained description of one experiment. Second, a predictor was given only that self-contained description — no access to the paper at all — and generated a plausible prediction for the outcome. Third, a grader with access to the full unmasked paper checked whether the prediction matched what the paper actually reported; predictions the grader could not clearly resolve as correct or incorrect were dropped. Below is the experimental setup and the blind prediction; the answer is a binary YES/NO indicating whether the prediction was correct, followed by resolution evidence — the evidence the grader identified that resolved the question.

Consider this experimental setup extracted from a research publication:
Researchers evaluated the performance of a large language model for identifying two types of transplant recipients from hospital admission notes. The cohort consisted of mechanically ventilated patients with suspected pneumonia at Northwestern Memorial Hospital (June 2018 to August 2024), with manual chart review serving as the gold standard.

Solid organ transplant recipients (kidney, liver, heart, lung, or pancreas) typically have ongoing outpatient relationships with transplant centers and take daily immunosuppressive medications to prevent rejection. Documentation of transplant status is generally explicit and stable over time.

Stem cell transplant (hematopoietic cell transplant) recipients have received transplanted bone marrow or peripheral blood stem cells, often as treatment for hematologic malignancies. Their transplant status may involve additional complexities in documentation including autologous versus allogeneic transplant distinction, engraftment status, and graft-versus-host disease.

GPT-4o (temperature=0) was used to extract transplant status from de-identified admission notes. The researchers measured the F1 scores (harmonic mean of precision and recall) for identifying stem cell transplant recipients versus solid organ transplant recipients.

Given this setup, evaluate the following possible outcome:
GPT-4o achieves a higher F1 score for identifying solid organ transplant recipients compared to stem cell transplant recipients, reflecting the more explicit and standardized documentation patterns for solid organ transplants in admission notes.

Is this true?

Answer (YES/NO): NO